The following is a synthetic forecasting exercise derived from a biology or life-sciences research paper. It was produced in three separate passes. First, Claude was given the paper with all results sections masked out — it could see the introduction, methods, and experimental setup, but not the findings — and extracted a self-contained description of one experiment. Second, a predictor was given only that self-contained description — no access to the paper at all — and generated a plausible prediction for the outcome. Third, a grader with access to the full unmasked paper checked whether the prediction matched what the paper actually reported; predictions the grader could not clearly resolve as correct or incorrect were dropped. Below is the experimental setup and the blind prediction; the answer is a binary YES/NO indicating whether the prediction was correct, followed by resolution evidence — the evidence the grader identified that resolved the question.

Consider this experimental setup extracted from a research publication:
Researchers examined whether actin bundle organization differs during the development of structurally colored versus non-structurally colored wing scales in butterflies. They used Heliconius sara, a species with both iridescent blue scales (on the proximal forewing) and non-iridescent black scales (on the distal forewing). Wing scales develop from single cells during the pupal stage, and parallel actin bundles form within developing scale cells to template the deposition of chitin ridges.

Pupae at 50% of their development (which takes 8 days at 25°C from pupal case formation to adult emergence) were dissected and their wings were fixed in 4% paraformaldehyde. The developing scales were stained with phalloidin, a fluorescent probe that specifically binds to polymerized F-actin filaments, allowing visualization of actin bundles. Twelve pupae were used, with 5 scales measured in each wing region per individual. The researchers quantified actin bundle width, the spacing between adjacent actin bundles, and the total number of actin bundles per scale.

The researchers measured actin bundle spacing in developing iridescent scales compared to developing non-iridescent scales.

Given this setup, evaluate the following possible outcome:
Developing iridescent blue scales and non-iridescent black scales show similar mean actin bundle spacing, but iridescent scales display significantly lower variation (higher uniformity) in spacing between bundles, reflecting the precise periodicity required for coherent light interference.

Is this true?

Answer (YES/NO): NO